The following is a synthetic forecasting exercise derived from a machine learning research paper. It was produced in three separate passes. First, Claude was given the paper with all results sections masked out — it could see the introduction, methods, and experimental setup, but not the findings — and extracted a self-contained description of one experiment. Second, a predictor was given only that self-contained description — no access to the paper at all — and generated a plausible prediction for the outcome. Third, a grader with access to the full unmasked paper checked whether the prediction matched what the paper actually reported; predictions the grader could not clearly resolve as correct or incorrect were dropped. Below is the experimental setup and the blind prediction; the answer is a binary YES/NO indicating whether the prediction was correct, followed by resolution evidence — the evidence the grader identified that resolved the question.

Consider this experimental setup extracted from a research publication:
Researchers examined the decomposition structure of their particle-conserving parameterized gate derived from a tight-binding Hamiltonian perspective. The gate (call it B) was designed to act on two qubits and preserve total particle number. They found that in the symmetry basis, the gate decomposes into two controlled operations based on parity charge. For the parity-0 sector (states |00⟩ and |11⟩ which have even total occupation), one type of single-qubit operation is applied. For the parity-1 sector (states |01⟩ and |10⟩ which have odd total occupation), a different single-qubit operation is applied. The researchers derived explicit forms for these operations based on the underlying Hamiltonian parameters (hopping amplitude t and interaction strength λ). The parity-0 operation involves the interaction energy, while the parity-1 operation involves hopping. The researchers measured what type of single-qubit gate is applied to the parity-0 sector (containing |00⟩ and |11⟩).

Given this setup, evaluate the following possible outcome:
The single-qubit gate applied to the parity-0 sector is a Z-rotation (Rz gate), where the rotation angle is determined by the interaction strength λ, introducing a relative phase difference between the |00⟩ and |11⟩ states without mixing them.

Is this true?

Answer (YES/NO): NO